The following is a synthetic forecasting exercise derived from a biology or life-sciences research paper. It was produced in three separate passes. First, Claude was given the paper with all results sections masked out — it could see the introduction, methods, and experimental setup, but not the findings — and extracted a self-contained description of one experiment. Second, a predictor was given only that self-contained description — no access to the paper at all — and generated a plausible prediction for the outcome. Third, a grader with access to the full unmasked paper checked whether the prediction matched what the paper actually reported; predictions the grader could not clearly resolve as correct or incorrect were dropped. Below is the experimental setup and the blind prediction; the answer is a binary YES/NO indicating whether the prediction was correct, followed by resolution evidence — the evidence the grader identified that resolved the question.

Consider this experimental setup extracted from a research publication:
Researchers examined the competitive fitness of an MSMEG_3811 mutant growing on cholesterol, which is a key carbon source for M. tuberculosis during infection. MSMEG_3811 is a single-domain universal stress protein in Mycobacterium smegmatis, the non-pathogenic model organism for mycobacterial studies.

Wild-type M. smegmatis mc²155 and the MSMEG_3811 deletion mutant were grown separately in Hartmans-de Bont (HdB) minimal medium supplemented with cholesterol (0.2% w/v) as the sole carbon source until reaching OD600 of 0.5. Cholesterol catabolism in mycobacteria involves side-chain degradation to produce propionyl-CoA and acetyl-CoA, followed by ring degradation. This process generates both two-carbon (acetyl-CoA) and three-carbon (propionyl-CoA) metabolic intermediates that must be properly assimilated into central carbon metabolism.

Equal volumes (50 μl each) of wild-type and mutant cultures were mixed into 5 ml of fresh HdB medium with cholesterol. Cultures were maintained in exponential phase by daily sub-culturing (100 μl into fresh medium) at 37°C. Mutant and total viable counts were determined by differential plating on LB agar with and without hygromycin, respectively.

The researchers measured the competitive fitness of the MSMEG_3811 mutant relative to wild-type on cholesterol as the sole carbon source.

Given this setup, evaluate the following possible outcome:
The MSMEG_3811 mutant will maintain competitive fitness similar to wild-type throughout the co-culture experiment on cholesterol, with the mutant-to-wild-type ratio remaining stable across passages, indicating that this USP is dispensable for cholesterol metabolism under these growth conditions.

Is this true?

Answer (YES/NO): NO